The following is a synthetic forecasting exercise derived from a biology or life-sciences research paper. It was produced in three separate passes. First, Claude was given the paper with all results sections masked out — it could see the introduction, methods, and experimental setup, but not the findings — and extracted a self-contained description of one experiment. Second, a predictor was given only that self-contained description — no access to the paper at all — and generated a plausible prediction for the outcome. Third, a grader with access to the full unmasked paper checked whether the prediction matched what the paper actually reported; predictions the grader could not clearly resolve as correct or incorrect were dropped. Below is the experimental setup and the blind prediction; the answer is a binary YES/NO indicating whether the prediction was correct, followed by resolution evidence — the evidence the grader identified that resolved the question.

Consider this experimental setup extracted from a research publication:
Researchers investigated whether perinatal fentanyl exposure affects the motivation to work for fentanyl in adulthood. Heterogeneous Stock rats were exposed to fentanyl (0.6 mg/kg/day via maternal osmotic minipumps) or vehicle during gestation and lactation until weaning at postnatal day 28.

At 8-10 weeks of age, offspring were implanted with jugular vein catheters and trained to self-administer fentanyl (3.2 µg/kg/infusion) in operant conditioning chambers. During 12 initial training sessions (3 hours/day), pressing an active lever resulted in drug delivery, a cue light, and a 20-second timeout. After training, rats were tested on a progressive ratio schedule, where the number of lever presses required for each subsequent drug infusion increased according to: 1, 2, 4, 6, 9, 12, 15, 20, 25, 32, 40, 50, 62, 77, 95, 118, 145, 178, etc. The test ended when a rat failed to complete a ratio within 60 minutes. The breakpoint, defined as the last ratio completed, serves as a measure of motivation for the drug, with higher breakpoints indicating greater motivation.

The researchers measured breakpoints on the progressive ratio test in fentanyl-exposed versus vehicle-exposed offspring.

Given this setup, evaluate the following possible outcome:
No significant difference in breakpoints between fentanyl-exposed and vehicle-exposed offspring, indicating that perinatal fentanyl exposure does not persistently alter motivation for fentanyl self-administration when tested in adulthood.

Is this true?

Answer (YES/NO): YES